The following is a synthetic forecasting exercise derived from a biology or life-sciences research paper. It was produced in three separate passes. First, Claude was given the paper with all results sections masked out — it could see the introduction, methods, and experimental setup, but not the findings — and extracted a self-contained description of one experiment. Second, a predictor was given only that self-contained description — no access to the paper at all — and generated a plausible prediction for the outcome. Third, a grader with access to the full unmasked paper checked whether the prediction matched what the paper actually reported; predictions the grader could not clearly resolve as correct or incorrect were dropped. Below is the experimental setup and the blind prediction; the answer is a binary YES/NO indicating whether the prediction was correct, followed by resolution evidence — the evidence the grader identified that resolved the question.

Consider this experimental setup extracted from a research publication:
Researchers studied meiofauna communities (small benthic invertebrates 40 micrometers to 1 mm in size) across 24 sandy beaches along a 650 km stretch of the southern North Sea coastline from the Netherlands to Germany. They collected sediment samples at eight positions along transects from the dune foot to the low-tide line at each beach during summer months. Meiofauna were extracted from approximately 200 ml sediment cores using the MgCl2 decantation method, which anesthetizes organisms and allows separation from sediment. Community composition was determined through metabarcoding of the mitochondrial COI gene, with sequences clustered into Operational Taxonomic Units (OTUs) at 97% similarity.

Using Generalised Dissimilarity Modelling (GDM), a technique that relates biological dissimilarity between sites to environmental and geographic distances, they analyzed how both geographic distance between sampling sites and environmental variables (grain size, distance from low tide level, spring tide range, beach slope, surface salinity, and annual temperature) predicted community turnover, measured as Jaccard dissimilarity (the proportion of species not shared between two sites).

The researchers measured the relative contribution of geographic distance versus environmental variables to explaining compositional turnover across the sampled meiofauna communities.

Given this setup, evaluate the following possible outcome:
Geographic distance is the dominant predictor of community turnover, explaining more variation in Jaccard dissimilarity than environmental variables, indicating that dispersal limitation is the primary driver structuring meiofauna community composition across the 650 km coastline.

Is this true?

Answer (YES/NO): NO